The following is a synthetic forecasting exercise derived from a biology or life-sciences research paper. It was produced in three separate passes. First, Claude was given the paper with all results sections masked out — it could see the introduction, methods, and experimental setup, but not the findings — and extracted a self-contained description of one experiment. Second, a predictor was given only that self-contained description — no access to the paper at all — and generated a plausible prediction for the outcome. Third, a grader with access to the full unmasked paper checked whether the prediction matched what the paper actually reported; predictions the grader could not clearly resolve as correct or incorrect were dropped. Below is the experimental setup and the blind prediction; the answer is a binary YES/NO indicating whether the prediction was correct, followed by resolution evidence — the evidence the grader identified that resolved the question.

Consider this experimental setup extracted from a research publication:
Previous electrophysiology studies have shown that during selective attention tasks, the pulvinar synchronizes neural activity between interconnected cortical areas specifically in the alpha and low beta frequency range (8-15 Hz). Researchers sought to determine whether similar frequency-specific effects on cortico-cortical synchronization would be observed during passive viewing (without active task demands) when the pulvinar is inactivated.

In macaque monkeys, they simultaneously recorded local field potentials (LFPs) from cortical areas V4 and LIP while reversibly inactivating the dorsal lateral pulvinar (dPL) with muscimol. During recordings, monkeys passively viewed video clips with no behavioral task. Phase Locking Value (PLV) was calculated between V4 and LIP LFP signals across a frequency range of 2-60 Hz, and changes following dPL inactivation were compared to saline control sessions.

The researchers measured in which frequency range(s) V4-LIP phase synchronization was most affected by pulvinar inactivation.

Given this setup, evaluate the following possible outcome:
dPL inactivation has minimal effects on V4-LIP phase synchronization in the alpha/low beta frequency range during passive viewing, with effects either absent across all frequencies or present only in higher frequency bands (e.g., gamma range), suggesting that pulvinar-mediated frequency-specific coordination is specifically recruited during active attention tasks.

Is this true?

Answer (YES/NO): NO